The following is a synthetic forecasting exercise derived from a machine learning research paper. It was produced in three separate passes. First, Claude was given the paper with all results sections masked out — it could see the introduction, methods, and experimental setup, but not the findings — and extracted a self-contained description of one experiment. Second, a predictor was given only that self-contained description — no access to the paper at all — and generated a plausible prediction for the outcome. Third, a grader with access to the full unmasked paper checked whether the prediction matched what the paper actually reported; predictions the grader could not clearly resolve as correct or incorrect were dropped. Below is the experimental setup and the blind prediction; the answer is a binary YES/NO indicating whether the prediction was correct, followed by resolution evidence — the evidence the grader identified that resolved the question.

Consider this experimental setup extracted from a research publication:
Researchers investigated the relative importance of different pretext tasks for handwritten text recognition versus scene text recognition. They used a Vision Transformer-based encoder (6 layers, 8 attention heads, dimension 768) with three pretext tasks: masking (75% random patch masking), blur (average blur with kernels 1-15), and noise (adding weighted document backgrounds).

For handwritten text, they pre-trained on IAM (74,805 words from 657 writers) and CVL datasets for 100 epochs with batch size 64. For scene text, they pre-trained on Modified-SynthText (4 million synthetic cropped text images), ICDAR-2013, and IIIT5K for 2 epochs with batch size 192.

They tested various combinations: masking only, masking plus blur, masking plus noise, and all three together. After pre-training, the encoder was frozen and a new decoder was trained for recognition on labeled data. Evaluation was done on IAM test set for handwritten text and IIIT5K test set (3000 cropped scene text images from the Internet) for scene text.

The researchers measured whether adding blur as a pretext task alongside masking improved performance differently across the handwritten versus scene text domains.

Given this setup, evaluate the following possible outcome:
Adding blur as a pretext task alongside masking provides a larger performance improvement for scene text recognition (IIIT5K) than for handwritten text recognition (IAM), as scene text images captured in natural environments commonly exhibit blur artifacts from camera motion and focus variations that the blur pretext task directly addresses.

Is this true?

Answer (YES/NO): YES